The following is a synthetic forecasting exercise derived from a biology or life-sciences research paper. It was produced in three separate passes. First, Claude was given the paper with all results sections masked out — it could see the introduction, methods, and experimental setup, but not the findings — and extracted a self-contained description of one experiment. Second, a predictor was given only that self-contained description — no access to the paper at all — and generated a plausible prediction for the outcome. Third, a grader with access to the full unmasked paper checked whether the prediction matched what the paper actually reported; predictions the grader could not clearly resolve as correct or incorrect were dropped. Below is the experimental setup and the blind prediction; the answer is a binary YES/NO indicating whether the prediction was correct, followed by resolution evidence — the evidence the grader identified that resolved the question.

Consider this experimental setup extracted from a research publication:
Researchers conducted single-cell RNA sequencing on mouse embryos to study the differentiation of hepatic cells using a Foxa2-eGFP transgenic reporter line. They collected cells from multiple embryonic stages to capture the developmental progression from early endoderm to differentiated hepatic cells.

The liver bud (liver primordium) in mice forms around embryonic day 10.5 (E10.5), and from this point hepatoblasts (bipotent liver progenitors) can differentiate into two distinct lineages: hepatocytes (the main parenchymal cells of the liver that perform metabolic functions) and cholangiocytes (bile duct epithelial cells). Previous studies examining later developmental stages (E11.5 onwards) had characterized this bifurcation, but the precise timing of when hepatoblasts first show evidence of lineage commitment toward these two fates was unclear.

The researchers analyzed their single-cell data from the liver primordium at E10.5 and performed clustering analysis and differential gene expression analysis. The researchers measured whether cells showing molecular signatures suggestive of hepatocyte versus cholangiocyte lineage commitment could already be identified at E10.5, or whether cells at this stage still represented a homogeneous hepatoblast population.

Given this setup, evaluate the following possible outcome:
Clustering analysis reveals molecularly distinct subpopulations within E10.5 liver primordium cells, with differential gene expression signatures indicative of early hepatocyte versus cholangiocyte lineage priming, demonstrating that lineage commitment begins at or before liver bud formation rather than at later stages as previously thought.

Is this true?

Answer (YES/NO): NO